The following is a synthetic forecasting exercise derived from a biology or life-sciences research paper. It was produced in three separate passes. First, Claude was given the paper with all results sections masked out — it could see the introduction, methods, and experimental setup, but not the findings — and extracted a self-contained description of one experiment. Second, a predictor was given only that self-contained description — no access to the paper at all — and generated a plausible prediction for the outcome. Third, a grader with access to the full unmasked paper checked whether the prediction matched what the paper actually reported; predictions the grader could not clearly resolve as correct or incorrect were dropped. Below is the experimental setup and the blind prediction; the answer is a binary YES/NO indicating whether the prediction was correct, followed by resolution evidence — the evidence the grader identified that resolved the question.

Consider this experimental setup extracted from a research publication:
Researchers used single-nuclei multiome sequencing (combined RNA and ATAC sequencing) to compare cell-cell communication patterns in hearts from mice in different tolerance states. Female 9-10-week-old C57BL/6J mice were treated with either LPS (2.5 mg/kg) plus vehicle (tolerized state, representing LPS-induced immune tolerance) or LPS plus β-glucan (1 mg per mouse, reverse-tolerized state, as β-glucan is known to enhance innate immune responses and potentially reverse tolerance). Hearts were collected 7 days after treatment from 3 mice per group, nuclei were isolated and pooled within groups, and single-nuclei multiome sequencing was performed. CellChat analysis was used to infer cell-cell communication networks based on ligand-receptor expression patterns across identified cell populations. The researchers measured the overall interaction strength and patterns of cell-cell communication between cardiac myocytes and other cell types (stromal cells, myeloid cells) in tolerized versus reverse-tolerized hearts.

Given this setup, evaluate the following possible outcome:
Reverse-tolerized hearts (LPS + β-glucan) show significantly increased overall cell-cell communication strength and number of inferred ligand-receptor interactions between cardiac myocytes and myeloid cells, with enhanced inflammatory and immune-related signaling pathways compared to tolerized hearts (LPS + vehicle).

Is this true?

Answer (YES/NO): NO